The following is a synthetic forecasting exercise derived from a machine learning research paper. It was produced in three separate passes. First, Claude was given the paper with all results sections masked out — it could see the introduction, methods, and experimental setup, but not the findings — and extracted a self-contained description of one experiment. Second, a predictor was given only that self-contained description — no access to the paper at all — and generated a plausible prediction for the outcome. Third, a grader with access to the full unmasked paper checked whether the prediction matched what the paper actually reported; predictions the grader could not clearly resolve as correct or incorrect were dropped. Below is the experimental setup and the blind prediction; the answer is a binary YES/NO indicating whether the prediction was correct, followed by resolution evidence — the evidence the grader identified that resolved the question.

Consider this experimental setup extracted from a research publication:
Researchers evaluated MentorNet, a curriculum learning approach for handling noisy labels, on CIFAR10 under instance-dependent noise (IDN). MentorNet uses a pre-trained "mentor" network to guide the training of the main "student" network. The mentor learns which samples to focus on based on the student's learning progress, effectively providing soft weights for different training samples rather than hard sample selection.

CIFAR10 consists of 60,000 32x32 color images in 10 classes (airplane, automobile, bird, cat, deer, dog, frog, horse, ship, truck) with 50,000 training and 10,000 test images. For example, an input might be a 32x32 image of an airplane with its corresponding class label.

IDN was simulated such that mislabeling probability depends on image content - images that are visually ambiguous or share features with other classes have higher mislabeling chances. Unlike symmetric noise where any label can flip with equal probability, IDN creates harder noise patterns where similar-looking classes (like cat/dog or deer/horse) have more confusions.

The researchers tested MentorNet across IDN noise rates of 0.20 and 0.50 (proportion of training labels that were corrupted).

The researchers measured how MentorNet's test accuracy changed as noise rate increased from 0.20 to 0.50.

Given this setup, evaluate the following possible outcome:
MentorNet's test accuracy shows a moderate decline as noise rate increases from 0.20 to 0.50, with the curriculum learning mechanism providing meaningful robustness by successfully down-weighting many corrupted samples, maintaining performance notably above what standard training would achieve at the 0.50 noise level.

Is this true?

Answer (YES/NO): NO